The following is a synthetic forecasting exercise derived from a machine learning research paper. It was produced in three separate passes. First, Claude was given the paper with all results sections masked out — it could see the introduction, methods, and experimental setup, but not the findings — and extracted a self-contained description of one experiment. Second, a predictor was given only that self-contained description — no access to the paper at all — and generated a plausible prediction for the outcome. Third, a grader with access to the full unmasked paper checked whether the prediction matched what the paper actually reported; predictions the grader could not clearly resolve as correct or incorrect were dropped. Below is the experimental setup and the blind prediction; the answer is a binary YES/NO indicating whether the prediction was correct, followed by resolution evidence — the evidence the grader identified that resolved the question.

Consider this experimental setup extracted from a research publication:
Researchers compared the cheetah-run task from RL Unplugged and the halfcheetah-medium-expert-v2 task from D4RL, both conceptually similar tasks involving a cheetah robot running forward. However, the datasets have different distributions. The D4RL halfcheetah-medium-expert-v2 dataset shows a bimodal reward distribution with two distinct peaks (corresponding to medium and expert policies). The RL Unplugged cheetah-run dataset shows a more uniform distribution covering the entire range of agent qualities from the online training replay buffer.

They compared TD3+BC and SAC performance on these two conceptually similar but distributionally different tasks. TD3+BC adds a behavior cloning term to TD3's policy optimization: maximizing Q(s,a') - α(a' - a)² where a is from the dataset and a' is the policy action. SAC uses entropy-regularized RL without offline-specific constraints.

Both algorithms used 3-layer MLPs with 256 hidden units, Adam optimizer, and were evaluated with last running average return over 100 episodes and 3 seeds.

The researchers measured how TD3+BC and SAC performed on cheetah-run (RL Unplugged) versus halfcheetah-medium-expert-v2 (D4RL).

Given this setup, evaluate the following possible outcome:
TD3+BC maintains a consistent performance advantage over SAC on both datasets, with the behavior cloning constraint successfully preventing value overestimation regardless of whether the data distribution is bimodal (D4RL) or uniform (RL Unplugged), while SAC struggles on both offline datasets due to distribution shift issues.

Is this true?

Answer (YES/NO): NO